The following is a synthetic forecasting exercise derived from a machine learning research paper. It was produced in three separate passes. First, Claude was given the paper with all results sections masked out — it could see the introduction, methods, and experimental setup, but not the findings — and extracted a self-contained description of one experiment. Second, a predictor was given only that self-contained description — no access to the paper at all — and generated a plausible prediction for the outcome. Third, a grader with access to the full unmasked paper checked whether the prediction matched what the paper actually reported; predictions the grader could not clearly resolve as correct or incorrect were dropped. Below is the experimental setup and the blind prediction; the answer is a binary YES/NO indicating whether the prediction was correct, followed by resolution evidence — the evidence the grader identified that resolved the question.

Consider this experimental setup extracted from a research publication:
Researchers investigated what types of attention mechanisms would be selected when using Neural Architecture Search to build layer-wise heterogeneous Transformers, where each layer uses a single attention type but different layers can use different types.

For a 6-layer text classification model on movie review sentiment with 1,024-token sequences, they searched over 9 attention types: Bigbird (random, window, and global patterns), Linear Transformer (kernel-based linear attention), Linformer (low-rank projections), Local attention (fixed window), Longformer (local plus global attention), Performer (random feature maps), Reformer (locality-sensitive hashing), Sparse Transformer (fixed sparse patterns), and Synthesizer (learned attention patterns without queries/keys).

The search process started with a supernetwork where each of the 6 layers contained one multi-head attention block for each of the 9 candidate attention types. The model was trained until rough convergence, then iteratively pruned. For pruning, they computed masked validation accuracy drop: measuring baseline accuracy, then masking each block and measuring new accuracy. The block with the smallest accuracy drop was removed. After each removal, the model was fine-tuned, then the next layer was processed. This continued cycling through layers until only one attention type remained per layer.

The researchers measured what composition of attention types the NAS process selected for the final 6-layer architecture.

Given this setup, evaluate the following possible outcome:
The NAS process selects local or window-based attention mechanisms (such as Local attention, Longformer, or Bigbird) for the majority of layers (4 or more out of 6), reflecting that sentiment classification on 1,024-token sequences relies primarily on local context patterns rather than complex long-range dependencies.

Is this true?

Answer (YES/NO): NO